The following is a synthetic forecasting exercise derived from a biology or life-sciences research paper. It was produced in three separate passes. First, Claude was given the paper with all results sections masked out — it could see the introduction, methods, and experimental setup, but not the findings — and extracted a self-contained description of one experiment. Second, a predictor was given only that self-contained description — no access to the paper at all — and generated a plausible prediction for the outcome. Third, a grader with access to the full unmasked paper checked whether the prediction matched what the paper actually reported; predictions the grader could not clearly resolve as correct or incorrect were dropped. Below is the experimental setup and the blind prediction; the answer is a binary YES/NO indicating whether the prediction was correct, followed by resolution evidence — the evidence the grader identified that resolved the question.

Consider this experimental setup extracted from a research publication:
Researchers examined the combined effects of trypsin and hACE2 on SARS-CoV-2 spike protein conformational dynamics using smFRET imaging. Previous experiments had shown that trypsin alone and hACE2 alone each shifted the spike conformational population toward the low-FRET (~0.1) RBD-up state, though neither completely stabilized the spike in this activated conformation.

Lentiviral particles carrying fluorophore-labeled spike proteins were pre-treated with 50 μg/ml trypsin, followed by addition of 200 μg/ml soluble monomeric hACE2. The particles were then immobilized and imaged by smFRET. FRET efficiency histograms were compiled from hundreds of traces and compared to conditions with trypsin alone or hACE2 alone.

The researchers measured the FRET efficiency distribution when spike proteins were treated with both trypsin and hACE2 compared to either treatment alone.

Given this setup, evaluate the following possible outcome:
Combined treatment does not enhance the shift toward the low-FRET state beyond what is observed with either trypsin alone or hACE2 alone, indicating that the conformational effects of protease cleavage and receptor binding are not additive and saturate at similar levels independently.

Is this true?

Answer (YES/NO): NO